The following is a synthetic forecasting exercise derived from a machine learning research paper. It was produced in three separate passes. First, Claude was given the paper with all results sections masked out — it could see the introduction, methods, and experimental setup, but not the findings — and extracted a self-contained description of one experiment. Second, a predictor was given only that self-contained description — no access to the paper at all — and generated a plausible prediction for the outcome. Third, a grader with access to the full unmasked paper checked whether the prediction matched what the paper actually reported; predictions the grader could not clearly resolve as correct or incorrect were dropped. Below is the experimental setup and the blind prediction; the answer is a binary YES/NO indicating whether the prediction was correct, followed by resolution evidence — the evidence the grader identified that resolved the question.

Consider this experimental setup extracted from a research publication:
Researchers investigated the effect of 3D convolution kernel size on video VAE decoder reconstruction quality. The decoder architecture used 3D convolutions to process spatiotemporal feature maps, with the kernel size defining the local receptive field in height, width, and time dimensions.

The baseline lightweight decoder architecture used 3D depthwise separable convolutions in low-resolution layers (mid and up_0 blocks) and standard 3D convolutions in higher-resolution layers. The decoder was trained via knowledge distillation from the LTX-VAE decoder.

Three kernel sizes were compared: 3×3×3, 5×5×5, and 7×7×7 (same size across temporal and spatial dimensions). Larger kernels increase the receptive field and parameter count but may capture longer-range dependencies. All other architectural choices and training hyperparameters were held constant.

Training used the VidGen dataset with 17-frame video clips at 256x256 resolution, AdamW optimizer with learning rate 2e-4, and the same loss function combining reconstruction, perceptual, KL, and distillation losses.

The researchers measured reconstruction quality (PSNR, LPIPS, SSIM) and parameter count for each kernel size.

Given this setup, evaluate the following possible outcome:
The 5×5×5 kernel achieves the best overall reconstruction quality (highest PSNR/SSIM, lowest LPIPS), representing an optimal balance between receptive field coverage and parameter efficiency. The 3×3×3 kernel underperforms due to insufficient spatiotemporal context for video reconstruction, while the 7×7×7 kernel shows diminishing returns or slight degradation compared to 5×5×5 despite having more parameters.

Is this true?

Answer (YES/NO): NO